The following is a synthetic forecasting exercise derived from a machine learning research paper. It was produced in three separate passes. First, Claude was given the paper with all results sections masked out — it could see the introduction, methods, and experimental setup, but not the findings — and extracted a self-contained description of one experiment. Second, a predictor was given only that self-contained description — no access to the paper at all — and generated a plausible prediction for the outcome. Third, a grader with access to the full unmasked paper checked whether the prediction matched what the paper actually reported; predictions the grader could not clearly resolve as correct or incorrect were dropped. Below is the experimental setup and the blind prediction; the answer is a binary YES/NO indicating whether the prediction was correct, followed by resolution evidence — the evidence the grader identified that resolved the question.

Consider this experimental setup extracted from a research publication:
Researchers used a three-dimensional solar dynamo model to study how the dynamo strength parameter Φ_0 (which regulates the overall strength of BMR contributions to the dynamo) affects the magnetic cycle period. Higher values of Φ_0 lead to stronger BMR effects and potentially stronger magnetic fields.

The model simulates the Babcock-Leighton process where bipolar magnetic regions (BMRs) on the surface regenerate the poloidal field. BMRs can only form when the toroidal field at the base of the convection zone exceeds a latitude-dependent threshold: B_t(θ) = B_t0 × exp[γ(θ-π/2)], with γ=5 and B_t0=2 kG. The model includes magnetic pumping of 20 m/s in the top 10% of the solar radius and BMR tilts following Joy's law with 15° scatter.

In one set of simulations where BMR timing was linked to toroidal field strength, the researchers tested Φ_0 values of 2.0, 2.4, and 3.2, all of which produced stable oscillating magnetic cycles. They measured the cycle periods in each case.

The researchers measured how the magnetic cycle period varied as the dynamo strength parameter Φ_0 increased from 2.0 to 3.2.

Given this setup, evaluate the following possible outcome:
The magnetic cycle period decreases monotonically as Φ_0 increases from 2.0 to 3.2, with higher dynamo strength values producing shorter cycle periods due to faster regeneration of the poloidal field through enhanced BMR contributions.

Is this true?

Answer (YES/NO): YES